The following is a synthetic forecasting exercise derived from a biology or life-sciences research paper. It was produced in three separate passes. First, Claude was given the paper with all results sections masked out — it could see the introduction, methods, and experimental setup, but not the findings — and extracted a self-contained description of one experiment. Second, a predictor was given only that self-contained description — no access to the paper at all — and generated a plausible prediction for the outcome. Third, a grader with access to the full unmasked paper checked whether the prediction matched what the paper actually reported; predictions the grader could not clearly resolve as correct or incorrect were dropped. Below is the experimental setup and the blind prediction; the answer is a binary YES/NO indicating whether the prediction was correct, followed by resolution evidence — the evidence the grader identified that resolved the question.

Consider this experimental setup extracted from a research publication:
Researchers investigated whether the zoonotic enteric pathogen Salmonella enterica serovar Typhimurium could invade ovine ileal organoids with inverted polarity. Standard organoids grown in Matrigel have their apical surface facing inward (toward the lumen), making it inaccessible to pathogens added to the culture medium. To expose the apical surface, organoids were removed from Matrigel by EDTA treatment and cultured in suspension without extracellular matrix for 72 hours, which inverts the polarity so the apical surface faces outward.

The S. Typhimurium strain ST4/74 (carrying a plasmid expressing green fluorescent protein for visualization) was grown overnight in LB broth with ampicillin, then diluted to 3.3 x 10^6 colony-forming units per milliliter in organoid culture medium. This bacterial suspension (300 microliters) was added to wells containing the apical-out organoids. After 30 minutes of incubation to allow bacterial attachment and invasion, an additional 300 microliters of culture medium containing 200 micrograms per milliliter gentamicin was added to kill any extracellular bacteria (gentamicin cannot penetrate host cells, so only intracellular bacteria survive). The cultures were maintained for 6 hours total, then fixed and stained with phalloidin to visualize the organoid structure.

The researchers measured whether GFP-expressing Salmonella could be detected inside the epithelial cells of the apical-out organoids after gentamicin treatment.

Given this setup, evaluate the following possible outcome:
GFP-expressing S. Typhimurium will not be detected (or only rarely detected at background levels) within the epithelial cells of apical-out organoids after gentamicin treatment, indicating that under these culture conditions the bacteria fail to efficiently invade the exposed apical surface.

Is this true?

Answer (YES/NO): NO